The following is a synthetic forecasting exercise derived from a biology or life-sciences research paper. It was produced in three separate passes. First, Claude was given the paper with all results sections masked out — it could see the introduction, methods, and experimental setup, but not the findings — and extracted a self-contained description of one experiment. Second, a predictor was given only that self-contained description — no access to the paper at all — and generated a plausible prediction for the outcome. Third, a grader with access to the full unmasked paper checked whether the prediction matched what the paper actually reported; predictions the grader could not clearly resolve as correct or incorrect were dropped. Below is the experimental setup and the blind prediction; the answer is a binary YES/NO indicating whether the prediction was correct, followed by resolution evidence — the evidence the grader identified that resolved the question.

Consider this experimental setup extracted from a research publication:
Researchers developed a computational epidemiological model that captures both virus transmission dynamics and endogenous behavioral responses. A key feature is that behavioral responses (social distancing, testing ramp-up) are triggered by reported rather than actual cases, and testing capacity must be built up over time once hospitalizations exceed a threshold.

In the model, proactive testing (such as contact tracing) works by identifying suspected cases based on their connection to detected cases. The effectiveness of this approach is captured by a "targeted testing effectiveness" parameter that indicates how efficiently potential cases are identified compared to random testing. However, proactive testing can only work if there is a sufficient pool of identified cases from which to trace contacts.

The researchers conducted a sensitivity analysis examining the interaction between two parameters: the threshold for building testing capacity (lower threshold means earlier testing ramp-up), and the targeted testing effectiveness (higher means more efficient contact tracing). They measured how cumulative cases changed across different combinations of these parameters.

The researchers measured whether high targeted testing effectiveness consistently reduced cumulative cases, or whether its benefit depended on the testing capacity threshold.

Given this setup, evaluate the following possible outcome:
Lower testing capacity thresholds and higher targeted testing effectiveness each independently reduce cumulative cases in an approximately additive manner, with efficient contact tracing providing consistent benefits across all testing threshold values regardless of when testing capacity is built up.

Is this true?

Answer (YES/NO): NO